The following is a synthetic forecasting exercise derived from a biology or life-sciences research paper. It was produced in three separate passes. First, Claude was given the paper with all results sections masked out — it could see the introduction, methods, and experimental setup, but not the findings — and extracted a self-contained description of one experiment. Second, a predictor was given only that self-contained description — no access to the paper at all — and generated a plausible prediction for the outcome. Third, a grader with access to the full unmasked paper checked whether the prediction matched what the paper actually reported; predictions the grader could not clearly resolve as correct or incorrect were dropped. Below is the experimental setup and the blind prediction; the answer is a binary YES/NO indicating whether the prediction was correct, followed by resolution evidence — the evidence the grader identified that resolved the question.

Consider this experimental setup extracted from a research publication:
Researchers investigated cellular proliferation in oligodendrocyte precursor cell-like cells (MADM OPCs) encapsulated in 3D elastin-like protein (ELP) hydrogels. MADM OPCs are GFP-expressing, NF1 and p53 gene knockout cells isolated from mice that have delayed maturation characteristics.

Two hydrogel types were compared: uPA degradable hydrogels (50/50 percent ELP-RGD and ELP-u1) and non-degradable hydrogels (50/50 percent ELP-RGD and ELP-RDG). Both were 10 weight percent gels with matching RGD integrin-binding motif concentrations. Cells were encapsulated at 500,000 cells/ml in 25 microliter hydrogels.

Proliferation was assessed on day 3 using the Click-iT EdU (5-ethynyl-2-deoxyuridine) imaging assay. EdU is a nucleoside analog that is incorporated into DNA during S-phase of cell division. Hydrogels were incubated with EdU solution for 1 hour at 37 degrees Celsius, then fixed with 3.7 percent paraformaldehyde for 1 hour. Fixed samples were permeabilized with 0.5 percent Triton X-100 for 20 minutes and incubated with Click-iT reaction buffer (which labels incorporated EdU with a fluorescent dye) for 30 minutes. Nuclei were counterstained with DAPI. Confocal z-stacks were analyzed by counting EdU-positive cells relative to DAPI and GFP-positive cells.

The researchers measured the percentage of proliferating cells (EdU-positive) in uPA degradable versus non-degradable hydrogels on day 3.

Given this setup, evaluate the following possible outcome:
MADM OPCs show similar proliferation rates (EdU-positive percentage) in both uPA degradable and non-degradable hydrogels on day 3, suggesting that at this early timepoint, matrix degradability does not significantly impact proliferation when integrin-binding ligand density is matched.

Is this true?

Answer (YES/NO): YES